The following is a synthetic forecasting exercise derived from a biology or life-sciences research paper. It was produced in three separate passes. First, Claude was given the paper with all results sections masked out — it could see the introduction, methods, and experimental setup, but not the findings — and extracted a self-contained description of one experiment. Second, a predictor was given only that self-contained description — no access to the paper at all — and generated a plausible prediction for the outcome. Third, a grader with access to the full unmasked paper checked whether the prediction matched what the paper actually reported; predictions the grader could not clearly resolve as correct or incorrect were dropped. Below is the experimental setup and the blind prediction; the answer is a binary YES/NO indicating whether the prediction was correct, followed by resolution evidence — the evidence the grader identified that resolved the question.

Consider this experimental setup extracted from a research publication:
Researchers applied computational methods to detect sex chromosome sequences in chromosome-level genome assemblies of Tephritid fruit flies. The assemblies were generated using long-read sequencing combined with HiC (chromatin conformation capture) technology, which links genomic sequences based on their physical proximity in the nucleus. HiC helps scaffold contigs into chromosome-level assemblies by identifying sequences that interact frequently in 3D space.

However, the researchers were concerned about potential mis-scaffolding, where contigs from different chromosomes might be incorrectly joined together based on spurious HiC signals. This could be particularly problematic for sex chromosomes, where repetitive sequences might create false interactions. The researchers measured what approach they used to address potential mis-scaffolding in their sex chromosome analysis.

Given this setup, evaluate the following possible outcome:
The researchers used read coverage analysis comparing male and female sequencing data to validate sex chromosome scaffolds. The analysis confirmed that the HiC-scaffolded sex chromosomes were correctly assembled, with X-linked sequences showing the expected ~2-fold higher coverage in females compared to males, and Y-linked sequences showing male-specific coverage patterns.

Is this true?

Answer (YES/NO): NO